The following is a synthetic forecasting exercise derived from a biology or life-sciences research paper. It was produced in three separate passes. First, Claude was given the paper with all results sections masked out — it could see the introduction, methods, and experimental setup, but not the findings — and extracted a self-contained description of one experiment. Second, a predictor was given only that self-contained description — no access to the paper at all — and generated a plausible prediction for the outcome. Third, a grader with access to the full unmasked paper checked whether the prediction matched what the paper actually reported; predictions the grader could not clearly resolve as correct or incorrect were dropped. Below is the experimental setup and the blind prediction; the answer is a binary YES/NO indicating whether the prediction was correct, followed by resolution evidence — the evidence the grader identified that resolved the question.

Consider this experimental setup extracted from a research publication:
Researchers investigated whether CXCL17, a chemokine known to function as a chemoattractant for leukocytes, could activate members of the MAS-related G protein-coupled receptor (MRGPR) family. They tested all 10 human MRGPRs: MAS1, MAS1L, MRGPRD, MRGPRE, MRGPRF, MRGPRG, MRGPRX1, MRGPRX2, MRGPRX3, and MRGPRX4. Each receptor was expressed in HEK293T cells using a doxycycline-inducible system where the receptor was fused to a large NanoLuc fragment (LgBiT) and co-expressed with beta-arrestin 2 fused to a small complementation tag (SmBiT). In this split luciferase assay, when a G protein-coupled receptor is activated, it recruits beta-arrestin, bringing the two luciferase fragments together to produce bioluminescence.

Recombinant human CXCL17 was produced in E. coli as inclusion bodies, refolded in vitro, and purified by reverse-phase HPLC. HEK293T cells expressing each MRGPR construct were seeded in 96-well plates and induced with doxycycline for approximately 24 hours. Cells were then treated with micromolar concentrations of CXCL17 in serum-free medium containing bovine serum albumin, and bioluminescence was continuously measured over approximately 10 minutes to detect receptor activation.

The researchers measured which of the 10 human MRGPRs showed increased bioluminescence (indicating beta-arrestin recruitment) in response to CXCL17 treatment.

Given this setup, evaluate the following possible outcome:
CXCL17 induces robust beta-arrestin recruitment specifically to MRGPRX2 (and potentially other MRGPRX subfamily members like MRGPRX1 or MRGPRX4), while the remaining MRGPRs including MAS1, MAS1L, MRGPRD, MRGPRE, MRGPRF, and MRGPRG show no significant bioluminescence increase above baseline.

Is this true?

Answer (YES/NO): NO